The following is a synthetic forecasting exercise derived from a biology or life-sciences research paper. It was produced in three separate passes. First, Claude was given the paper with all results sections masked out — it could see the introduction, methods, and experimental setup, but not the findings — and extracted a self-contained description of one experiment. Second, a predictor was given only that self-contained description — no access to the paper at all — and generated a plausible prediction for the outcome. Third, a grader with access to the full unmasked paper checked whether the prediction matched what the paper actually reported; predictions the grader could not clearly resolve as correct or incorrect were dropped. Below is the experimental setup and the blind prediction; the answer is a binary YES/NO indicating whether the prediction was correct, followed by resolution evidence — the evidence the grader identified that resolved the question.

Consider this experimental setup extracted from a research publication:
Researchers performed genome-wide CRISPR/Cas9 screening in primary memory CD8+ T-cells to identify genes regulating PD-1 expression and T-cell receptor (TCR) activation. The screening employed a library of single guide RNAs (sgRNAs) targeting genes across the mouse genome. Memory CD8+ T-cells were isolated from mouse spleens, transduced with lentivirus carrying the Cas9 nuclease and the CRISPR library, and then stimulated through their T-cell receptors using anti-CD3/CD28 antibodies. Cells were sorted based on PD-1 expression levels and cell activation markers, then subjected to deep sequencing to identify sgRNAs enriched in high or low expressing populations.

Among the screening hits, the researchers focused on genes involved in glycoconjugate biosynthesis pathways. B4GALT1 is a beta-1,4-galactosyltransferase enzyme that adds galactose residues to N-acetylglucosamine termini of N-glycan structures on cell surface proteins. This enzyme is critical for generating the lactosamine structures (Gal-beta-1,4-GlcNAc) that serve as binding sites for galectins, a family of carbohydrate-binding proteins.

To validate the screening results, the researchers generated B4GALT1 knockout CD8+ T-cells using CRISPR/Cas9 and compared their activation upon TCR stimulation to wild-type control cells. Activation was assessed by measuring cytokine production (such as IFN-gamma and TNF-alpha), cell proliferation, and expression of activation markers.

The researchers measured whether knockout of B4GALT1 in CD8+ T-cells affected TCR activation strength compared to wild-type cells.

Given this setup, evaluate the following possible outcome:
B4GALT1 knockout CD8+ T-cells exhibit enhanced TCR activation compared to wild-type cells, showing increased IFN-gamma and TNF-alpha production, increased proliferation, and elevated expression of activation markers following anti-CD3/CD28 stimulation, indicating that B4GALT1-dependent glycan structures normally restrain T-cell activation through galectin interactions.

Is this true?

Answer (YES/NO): NO